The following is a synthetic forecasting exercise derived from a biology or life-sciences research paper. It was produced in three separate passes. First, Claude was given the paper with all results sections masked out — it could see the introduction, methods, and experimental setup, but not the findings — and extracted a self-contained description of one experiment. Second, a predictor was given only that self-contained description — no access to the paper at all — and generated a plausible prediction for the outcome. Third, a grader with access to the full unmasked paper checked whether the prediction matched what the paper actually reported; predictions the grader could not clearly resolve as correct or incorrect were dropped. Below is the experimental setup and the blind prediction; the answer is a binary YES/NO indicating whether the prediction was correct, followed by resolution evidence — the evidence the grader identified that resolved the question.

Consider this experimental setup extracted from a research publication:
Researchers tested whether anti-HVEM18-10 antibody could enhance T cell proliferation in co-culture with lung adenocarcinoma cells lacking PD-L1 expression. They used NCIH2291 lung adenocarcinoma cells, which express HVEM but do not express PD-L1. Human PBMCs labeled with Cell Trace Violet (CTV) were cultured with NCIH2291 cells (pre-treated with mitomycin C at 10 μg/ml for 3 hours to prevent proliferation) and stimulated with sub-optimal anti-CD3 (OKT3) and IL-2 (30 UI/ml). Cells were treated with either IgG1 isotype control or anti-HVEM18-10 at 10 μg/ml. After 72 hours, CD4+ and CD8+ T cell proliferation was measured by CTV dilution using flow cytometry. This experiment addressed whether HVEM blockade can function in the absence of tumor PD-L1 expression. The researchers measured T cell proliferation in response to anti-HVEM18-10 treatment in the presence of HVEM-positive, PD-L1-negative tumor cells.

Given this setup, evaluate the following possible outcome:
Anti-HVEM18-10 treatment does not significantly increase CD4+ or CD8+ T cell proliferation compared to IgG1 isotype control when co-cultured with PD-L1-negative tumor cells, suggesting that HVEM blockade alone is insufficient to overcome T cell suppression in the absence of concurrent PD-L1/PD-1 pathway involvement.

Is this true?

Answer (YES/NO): NO